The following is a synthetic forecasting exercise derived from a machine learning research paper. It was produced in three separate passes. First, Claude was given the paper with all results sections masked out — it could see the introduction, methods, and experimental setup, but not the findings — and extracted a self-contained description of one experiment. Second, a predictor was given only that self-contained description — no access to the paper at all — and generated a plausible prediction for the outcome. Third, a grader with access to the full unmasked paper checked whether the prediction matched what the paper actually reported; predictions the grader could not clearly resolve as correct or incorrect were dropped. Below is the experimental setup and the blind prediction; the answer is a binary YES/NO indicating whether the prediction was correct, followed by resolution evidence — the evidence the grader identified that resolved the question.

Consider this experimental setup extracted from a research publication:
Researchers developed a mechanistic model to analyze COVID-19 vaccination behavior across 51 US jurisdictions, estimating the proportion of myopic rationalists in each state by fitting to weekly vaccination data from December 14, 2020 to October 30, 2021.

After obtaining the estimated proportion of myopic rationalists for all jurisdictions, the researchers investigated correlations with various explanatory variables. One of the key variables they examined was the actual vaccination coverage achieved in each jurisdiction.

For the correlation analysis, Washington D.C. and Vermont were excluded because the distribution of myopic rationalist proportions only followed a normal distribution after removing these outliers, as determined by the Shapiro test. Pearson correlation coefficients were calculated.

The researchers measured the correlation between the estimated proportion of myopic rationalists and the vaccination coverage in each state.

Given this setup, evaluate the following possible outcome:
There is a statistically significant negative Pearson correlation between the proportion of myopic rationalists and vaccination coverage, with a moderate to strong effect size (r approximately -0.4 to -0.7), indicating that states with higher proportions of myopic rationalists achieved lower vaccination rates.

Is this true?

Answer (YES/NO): NO